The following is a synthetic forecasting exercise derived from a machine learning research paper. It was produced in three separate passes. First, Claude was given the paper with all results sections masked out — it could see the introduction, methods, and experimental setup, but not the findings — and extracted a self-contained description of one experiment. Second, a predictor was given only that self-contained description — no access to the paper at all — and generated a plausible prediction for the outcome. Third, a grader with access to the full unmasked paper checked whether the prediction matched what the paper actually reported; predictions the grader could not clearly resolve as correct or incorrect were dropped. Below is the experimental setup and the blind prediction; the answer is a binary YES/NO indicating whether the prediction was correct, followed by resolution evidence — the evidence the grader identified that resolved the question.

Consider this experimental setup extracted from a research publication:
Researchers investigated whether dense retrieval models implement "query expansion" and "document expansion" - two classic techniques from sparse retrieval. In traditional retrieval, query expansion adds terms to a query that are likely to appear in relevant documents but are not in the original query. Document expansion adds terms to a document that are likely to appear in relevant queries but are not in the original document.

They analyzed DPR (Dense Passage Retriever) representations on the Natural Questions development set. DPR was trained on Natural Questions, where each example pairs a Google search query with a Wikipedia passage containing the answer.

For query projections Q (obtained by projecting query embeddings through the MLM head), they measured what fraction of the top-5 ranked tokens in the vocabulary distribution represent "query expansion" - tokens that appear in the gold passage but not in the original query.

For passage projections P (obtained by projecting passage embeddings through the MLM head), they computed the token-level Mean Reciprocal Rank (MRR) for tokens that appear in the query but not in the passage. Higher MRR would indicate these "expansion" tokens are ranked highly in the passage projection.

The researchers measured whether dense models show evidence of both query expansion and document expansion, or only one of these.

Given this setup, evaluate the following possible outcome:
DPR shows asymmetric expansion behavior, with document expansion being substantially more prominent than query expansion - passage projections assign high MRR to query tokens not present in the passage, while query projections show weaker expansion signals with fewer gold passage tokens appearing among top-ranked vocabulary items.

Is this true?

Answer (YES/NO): NO